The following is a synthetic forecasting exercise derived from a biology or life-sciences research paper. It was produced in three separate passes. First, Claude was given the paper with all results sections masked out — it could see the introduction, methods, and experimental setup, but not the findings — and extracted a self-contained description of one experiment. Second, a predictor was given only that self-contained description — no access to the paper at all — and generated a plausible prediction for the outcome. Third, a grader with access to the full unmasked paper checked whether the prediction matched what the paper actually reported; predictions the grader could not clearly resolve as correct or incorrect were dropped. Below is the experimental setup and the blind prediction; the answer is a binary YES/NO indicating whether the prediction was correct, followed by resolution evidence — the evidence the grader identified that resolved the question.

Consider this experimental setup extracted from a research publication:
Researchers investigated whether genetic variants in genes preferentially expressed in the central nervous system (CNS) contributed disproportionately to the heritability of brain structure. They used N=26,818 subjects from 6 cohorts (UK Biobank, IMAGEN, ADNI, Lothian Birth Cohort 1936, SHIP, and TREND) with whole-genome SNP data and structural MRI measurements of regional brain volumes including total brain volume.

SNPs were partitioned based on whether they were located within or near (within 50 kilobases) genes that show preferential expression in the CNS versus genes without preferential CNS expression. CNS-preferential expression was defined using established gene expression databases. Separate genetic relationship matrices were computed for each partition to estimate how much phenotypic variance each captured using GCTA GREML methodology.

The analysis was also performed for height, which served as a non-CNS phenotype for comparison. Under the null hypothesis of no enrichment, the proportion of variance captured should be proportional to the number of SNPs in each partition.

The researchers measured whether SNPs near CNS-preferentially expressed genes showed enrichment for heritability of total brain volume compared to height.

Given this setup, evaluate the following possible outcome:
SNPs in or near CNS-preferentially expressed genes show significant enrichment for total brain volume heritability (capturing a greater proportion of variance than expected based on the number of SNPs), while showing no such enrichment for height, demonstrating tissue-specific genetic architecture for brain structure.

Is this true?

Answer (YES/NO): NO